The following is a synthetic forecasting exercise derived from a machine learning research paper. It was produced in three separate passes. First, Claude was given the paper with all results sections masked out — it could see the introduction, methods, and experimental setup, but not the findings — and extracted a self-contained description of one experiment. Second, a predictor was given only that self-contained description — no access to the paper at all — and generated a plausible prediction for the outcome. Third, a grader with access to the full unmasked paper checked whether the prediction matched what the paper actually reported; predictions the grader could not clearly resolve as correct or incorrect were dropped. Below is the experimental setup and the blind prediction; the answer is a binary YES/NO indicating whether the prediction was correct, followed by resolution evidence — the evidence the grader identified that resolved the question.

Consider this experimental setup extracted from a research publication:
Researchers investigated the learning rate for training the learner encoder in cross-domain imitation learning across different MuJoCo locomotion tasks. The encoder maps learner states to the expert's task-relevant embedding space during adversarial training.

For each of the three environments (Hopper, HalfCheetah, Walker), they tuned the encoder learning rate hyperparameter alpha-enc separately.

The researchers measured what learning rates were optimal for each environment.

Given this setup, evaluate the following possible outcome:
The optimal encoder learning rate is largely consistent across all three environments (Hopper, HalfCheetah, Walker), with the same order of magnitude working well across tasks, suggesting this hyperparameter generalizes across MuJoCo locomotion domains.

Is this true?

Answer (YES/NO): NO